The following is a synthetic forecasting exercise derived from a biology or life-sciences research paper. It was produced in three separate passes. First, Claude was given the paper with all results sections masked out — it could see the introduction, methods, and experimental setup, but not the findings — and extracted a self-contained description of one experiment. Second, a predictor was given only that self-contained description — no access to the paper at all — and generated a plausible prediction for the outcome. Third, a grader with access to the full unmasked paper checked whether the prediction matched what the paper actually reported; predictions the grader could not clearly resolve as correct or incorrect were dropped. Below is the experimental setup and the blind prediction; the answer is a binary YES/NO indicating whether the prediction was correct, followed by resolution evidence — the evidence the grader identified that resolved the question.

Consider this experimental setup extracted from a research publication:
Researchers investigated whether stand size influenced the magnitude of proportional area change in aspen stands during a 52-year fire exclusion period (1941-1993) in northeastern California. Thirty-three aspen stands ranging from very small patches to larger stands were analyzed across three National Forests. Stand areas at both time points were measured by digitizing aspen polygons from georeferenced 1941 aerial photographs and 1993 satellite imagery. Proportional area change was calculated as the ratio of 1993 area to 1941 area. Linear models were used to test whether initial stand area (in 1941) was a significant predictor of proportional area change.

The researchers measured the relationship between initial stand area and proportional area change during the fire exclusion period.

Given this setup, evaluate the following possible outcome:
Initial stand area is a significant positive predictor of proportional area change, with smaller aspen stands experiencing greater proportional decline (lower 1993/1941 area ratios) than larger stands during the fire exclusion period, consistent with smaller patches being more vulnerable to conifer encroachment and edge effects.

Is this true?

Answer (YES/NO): YES